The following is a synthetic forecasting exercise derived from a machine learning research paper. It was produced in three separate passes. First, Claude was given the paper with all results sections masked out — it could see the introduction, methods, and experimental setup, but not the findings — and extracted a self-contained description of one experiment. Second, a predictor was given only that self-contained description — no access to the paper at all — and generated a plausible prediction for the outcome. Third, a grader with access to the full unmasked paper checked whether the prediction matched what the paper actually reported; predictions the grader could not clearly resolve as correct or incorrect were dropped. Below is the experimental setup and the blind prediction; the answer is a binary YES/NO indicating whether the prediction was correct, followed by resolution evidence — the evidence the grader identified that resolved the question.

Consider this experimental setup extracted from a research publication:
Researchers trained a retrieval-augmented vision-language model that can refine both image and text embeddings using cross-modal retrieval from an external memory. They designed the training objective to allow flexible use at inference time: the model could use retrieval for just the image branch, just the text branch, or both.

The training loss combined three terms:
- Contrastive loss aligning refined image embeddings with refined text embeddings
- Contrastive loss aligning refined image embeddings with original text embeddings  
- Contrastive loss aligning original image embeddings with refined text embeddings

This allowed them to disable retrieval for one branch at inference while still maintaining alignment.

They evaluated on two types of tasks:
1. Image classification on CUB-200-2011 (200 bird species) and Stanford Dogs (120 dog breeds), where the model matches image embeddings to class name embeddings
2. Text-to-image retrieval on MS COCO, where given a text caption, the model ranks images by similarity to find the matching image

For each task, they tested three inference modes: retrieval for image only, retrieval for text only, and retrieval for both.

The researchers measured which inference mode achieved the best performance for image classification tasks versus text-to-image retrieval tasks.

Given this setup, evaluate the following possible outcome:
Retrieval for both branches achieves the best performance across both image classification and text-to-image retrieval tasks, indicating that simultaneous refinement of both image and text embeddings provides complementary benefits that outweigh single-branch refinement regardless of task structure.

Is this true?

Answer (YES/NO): NO